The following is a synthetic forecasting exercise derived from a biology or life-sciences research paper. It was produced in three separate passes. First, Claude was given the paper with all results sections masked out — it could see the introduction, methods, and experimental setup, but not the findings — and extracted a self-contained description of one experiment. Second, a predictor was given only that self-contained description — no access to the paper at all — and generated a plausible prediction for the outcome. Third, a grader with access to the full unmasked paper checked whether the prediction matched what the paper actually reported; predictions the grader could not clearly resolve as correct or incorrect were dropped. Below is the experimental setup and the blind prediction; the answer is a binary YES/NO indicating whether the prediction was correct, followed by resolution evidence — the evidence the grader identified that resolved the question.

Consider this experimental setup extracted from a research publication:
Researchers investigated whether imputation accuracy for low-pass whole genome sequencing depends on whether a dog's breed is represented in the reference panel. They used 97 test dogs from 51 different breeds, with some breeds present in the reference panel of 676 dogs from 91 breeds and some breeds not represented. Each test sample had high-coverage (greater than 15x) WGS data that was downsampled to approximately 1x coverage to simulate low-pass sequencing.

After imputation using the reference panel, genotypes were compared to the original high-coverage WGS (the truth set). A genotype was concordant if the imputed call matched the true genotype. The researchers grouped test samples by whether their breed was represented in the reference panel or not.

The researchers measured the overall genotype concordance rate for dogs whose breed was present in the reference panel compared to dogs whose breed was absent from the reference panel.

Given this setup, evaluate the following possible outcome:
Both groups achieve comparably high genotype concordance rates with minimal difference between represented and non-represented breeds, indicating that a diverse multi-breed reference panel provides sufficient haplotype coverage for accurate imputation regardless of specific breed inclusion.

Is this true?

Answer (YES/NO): NO